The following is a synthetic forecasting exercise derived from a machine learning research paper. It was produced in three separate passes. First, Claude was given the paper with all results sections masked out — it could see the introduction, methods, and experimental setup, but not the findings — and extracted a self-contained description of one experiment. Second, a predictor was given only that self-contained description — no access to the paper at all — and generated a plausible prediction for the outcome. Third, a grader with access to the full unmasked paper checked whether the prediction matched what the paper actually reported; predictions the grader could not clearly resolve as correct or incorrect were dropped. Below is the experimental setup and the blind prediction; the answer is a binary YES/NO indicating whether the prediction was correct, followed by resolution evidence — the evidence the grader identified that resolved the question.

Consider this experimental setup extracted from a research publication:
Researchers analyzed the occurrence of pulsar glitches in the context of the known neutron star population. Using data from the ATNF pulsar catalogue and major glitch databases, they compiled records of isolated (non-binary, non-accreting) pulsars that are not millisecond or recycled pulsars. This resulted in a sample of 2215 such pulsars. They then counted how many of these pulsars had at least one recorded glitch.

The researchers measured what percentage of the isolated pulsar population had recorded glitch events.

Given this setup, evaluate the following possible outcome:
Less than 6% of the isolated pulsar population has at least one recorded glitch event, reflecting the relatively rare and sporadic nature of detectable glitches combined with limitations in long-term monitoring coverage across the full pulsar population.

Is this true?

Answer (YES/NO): NO